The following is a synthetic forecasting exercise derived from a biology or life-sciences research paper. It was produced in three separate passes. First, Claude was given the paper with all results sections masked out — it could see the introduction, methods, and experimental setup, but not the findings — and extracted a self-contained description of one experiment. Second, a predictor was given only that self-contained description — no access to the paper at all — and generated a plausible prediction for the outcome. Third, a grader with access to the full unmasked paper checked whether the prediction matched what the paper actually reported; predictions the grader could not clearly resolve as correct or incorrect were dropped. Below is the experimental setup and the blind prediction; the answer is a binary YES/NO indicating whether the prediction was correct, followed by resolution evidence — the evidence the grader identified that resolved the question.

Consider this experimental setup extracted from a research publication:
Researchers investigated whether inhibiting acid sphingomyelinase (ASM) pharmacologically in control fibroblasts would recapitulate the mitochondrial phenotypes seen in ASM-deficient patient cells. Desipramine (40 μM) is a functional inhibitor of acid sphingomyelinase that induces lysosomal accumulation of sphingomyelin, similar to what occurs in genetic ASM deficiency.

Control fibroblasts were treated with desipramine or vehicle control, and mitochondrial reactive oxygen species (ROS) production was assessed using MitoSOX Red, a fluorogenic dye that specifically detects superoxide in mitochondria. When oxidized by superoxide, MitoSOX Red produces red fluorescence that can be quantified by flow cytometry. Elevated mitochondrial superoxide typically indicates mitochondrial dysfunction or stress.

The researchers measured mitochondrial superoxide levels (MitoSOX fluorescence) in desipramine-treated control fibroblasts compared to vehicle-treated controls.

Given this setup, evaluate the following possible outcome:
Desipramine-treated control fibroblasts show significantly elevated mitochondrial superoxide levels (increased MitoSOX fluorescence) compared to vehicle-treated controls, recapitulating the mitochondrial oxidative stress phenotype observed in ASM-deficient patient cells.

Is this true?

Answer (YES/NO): YES